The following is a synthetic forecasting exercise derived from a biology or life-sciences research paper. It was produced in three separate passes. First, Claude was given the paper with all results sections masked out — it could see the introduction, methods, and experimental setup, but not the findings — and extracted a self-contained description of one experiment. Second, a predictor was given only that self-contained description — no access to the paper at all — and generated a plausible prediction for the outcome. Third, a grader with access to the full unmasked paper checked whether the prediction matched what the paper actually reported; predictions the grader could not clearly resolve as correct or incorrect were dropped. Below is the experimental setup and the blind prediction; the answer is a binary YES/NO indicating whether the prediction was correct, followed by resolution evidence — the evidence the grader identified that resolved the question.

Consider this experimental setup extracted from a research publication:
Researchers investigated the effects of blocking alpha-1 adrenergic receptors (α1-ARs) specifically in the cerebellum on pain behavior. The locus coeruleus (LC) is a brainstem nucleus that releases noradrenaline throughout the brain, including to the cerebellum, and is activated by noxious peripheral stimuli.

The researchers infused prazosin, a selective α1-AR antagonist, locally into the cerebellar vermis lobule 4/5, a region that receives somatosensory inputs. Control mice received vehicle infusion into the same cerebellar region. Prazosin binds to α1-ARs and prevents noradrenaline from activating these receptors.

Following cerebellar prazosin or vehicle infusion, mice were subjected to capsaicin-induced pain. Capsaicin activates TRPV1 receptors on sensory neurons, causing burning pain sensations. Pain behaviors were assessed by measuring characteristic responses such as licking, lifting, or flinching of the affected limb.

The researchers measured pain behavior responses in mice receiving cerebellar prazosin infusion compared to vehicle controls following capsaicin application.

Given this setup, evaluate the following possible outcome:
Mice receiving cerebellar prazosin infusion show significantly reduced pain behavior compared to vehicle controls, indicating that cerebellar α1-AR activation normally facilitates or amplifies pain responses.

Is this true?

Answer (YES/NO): YES